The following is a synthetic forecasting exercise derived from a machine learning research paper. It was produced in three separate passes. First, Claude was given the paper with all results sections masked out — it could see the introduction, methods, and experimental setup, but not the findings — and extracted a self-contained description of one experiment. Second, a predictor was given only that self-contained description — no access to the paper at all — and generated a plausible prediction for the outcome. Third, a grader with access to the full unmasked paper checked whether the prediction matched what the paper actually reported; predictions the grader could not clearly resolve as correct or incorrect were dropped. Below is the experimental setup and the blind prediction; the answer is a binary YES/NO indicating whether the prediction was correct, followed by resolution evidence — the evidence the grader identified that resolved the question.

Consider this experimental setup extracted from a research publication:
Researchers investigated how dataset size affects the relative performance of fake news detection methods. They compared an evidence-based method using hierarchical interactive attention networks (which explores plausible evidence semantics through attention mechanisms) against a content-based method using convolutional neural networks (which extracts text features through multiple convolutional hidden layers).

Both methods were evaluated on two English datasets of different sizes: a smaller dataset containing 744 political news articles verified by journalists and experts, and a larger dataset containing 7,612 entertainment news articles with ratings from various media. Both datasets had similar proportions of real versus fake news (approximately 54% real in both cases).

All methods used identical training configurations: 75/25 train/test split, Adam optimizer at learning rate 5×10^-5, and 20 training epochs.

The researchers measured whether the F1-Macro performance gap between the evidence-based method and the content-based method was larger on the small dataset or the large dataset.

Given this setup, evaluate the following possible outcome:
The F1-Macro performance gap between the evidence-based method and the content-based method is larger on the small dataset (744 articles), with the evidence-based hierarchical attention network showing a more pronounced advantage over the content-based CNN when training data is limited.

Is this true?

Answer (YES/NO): NO